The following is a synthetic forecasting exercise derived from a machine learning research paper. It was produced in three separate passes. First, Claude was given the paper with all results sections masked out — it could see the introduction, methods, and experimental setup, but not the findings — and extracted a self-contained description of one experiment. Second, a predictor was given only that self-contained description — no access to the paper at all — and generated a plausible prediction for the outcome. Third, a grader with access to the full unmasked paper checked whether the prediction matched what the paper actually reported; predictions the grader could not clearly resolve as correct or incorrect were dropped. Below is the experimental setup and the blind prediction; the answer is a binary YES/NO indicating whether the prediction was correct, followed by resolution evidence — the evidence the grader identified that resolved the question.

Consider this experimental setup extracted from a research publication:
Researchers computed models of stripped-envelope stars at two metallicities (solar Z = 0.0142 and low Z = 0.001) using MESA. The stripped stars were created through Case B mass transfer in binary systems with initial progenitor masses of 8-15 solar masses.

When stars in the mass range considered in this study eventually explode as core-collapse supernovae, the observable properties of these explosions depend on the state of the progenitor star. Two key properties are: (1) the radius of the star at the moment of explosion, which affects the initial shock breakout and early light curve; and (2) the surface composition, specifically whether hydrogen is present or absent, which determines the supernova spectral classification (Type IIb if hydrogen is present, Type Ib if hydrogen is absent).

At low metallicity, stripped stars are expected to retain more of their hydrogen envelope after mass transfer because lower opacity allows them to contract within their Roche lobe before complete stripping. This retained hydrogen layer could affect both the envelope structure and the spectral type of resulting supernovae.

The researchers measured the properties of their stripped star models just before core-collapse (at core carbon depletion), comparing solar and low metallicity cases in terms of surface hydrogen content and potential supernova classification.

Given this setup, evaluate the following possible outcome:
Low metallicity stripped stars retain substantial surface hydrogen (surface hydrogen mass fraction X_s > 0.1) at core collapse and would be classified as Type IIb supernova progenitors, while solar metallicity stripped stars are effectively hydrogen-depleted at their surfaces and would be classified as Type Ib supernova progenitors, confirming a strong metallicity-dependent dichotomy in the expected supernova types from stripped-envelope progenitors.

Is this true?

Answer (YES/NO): YES